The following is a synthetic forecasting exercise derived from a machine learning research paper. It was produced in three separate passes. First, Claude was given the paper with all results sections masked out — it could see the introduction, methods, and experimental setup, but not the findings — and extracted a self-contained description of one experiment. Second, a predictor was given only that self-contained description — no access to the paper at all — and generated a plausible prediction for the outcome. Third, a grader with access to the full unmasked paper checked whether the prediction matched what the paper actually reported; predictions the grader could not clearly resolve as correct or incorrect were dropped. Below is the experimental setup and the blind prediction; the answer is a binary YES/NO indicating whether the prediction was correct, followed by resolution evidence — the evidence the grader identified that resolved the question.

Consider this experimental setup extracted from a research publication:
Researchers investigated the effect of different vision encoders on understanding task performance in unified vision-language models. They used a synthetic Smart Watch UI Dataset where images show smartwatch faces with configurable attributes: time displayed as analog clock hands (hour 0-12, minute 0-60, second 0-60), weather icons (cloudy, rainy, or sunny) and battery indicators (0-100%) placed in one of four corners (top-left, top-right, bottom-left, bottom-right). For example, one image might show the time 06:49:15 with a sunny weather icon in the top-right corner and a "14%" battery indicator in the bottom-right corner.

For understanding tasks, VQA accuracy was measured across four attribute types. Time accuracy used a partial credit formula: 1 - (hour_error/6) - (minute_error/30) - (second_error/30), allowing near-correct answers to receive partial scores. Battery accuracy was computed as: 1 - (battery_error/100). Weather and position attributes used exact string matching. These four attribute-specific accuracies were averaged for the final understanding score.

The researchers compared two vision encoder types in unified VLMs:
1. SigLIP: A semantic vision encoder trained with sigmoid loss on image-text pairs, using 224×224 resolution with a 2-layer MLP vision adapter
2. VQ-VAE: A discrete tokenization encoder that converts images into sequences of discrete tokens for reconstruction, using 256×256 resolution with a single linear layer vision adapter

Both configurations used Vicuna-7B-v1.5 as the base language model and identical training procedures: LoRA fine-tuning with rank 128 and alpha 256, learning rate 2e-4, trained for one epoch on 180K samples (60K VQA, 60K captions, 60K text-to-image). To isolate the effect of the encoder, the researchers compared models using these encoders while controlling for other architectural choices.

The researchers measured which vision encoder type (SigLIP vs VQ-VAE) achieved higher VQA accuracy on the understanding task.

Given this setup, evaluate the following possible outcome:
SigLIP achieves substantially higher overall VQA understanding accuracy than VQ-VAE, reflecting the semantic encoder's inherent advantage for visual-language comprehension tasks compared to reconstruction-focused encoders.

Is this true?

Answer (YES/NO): NO